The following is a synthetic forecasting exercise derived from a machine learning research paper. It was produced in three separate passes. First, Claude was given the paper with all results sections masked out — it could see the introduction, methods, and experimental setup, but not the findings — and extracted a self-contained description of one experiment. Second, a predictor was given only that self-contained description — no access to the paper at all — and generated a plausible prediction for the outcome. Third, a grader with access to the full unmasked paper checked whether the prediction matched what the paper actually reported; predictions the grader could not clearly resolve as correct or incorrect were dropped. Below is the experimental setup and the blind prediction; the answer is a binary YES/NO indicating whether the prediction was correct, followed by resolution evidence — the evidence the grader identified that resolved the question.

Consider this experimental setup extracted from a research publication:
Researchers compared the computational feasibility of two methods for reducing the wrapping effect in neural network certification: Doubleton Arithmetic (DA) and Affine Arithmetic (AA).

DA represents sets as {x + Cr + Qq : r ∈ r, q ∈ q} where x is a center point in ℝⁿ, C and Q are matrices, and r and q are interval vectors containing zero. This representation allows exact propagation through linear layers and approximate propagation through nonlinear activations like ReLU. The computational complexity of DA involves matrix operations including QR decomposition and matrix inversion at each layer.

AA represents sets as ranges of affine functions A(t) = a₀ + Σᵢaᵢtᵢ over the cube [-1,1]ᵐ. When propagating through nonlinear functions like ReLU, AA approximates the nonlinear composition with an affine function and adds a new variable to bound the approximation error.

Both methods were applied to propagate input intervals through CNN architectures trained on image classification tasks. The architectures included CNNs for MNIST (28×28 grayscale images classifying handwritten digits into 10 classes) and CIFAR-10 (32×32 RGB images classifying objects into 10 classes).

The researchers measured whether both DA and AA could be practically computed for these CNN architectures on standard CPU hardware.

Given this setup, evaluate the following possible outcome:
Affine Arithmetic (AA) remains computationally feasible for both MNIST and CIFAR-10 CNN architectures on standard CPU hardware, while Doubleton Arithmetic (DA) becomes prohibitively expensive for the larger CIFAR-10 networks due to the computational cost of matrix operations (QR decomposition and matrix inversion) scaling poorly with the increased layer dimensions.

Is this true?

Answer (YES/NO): NO